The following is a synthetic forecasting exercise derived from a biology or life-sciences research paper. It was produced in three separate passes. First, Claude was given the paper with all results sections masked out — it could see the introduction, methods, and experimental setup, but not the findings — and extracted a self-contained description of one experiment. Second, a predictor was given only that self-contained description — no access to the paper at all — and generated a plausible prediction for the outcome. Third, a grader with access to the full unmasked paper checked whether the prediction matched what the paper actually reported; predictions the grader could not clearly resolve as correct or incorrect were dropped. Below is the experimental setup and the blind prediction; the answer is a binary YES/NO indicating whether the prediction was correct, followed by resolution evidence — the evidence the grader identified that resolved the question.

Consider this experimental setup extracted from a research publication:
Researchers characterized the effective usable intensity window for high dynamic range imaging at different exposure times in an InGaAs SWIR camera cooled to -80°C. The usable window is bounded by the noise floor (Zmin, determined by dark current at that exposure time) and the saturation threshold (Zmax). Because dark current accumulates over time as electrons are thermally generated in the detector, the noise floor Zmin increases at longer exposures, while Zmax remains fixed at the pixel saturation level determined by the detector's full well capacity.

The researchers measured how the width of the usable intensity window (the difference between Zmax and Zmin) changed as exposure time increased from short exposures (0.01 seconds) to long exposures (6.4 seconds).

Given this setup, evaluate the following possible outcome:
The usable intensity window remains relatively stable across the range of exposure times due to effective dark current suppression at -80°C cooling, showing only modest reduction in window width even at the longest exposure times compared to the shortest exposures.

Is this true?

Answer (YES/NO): NO